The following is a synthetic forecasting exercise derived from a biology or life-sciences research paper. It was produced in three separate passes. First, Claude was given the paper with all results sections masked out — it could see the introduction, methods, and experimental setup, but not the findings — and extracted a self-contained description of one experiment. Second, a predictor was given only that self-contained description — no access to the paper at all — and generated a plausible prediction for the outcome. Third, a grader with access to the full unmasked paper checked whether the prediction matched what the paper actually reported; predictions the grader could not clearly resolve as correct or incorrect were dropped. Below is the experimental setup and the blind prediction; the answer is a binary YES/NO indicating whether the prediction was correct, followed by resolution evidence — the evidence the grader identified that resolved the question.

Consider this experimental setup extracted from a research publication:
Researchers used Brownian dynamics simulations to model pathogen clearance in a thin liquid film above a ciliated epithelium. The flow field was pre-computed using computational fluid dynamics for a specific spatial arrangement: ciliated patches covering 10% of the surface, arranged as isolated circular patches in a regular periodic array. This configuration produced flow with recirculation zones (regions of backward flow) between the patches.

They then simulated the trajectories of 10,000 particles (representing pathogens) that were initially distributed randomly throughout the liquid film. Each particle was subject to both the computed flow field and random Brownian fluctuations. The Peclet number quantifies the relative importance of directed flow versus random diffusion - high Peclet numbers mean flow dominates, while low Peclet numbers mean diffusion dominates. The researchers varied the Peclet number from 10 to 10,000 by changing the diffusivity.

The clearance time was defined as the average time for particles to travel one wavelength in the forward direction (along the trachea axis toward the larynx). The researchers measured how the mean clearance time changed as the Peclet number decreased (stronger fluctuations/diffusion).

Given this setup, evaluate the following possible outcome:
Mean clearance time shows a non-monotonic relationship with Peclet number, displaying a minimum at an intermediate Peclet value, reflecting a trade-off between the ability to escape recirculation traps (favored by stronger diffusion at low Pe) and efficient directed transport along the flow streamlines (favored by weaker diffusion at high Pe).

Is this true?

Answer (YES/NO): NO